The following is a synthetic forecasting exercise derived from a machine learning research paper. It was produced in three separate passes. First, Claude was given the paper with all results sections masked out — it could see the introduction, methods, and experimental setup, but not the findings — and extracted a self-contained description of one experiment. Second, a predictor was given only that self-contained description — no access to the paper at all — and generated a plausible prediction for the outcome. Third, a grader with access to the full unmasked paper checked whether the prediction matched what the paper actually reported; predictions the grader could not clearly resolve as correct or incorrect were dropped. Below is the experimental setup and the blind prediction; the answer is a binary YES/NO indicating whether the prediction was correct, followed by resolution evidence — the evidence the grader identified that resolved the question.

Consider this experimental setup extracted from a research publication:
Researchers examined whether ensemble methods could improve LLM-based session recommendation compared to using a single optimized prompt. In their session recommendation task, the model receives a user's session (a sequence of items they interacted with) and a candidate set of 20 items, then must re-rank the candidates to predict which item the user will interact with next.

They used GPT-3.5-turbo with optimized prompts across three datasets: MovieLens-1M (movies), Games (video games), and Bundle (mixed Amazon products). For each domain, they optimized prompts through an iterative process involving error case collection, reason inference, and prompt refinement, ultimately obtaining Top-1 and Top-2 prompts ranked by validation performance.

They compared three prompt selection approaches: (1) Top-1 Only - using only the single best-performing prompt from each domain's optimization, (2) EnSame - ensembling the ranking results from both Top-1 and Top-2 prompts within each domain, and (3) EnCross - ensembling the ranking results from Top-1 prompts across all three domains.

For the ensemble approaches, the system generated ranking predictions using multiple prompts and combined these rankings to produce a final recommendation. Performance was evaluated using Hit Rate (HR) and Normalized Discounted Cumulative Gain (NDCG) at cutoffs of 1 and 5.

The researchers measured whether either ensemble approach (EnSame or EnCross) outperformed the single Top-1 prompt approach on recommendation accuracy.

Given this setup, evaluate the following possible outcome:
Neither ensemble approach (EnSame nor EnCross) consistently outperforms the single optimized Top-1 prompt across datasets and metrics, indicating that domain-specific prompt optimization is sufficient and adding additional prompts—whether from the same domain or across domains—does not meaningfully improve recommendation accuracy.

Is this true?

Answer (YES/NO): YES